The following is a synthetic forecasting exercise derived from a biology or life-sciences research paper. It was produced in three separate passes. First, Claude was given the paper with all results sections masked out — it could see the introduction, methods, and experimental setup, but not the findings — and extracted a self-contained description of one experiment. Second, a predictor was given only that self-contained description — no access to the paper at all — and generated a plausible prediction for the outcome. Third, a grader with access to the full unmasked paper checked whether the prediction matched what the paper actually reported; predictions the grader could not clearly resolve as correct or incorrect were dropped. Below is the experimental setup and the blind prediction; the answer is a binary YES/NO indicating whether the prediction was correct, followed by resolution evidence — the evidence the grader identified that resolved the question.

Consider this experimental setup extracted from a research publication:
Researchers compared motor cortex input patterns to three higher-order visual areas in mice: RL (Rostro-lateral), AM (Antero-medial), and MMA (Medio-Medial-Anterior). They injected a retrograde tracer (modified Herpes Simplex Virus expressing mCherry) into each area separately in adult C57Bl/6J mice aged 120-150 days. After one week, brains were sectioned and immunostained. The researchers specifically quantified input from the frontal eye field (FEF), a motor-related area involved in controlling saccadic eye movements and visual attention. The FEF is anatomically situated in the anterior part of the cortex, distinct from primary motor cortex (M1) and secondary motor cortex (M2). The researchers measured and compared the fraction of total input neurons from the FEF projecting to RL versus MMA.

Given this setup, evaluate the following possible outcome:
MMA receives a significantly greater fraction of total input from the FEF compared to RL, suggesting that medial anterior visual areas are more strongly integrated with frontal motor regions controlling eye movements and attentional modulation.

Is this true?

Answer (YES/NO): NO